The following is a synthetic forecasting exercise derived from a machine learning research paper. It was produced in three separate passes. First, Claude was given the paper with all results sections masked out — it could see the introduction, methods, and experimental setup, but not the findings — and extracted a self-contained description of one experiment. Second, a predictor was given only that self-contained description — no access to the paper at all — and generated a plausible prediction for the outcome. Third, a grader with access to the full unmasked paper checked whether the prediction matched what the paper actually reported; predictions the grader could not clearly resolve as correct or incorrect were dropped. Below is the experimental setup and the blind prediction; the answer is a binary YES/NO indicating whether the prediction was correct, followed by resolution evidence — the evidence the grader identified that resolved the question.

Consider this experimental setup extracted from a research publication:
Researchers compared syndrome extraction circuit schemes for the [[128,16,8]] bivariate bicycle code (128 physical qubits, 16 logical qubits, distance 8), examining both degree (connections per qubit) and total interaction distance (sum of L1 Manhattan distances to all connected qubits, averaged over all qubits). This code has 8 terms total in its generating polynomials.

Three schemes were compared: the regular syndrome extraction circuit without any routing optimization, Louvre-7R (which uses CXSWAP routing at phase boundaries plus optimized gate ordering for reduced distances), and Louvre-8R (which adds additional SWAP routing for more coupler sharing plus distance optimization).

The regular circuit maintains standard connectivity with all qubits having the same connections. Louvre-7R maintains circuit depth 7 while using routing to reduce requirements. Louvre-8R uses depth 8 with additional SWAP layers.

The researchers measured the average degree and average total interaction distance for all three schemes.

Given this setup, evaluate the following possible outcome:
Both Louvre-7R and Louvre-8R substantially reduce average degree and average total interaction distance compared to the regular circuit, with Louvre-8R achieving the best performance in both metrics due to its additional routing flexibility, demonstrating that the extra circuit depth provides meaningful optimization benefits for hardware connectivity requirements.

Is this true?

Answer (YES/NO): NO